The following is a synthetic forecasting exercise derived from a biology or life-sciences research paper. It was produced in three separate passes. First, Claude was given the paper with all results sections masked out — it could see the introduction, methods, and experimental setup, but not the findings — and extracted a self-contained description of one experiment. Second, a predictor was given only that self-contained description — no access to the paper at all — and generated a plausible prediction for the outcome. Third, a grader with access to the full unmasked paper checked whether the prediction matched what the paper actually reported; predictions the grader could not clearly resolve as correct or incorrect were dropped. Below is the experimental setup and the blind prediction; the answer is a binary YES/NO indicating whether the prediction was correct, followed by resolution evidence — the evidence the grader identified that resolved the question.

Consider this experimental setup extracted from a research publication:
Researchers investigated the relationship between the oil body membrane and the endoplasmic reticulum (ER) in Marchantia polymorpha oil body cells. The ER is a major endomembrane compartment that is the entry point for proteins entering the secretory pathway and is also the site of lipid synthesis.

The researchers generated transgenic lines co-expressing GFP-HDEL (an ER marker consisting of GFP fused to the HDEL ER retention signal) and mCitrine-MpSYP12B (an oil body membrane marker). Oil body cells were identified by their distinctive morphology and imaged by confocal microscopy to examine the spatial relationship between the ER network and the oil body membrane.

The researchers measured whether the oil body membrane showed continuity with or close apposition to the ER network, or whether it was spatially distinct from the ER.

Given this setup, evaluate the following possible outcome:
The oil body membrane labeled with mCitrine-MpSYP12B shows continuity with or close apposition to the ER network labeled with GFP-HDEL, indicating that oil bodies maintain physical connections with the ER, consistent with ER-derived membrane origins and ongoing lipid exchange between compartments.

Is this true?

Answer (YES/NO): NO